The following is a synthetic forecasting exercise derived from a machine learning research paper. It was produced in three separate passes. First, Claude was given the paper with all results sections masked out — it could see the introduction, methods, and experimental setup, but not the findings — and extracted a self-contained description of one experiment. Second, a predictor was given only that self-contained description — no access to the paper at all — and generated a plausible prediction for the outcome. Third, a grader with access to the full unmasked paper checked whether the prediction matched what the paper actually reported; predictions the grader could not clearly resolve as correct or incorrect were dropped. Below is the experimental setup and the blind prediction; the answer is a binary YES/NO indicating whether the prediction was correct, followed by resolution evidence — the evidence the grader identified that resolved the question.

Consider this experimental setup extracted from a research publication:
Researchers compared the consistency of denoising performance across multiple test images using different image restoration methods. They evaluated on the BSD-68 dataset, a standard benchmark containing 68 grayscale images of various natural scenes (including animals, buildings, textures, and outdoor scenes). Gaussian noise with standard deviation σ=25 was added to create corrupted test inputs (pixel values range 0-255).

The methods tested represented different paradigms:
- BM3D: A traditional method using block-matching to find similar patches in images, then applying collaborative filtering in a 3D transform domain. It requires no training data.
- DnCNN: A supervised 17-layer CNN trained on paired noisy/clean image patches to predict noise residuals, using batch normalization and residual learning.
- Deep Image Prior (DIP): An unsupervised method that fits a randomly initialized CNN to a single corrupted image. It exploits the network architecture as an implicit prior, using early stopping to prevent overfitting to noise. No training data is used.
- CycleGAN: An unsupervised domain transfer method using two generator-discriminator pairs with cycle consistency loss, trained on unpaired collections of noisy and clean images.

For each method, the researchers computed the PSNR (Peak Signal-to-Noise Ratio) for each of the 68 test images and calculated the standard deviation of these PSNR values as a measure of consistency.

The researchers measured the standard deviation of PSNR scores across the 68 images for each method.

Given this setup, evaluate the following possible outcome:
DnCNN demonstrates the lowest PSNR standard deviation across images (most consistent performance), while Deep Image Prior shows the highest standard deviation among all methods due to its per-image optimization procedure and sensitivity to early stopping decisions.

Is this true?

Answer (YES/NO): NO